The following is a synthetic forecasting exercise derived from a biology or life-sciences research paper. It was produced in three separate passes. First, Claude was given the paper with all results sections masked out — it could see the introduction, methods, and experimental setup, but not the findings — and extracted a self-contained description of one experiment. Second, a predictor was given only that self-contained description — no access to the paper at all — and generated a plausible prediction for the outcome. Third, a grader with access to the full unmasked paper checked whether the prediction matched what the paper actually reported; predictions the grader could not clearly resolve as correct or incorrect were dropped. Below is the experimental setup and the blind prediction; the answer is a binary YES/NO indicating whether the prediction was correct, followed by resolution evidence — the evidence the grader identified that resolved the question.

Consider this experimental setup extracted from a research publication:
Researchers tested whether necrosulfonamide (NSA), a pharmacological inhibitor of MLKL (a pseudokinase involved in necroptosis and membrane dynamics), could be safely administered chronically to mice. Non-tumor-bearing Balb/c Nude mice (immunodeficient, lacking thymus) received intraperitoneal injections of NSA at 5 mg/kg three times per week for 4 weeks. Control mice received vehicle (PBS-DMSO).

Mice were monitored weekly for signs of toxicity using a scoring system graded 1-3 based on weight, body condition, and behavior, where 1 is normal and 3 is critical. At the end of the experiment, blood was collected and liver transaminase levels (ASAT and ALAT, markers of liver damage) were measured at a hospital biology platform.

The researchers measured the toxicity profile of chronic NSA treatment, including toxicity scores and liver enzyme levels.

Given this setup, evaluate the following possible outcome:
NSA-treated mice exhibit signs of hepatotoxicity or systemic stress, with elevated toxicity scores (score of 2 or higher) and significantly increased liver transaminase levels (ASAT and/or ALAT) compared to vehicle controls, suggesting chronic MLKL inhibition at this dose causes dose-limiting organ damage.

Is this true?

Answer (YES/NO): NO